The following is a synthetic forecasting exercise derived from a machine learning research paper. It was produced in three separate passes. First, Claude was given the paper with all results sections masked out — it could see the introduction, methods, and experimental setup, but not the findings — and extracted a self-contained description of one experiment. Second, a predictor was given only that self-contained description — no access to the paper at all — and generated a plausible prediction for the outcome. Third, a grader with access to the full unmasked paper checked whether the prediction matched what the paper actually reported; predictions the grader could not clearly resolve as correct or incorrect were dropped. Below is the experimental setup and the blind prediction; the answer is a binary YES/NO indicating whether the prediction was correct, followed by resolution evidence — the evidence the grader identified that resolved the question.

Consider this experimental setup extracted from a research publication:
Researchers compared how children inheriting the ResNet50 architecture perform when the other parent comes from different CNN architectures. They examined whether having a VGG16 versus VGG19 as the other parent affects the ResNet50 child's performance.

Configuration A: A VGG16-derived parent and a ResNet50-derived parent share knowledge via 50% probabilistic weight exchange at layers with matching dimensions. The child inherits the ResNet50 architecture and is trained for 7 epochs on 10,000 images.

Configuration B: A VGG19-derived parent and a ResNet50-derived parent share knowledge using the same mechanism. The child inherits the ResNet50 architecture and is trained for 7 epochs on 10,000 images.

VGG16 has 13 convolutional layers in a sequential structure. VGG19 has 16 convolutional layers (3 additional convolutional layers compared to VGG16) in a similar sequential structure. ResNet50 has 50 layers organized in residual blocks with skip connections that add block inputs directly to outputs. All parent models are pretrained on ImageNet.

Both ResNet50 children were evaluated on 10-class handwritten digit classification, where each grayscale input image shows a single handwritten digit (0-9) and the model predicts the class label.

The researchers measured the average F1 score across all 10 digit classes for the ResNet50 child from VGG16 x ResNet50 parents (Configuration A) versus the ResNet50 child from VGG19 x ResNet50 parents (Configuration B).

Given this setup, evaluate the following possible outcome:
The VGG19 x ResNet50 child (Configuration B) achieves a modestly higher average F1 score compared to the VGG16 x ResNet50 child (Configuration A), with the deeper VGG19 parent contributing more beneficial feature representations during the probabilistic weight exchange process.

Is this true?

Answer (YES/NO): NO